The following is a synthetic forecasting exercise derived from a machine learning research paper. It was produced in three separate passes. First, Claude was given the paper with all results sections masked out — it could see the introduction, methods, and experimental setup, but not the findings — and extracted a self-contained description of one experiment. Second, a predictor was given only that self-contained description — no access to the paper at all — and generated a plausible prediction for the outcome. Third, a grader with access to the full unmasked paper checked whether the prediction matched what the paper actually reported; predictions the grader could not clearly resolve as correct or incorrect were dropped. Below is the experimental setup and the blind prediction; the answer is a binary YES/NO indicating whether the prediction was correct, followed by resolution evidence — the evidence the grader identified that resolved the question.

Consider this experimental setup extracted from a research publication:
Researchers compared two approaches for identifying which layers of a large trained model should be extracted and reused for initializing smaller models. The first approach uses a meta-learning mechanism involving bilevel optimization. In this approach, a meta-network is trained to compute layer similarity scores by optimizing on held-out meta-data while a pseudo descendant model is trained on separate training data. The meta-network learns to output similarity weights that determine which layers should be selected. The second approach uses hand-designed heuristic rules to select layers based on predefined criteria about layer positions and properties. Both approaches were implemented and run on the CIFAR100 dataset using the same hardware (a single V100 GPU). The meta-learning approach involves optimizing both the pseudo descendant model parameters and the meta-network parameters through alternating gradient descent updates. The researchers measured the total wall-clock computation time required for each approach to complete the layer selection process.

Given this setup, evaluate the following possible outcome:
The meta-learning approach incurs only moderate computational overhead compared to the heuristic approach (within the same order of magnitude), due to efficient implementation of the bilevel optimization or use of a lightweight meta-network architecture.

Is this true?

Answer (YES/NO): NO